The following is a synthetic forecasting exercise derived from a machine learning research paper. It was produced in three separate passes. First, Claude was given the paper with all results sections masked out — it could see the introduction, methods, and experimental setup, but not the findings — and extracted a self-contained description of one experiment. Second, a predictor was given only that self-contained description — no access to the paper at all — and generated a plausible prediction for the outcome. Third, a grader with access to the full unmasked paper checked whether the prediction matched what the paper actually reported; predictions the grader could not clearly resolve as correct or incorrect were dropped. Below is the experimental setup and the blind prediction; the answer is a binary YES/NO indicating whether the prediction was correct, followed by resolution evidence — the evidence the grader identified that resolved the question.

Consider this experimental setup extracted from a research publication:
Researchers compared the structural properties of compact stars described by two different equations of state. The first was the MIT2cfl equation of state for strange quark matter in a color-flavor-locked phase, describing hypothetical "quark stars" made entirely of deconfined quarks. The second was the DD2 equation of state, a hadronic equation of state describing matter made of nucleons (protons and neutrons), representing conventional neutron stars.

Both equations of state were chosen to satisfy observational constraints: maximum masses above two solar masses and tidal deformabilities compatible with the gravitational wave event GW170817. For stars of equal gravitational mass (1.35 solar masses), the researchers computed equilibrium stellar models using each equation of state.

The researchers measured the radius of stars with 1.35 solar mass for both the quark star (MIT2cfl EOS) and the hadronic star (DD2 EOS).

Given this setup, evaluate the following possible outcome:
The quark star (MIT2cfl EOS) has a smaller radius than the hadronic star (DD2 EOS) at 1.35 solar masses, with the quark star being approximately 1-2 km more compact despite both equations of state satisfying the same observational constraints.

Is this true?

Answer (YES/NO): YES